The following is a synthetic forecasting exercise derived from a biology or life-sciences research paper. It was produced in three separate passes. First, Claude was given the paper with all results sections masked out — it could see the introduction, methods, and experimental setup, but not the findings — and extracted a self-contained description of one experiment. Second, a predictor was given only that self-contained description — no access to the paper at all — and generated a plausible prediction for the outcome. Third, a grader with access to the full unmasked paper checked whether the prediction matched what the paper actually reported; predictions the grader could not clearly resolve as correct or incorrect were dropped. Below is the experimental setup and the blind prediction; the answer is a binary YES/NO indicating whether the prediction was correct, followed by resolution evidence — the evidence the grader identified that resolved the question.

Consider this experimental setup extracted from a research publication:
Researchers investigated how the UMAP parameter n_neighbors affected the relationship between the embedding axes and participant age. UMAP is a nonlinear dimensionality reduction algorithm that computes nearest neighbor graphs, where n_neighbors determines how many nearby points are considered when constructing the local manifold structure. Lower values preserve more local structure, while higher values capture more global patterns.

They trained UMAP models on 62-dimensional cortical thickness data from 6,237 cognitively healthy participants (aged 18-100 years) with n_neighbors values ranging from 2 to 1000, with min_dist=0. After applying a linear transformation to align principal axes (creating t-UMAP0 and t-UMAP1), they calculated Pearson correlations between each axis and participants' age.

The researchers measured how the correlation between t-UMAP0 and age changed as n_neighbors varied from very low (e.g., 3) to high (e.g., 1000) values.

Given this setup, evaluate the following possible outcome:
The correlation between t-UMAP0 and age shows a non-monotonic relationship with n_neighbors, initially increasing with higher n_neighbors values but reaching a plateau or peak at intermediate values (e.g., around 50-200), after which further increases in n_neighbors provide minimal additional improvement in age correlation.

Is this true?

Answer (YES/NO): NO